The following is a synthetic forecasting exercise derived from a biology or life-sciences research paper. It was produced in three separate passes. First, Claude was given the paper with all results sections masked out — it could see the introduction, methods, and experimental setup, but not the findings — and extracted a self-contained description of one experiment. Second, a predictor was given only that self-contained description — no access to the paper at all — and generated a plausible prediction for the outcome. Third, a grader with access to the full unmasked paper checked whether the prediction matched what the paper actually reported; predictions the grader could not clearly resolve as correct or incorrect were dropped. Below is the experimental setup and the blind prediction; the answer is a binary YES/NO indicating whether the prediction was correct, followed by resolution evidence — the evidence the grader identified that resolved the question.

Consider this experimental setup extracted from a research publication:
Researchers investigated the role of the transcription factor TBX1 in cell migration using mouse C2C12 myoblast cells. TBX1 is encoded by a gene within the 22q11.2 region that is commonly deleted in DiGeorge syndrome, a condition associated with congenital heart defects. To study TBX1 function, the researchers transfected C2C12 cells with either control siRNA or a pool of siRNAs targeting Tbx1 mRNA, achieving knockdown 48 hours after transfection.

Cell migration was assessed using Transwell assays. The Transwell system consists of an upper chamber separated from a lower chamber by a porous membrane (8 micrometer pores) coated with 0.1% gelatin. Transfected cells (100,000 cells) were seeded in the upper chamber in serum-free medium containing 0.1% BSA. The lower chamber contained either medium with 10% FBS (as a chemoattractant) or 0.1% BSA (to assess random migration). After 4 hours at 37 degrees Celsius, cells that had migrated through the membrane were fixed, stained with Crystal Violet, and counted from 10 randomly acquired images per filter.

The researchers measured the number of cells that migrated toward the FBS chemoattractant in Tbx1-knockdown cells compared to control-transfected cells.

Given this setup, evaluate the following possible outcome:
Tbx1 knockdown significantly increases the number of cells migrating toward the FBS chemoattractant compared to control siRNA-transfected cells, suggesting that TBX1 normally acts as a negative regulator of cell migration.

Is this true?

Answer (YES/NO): NO